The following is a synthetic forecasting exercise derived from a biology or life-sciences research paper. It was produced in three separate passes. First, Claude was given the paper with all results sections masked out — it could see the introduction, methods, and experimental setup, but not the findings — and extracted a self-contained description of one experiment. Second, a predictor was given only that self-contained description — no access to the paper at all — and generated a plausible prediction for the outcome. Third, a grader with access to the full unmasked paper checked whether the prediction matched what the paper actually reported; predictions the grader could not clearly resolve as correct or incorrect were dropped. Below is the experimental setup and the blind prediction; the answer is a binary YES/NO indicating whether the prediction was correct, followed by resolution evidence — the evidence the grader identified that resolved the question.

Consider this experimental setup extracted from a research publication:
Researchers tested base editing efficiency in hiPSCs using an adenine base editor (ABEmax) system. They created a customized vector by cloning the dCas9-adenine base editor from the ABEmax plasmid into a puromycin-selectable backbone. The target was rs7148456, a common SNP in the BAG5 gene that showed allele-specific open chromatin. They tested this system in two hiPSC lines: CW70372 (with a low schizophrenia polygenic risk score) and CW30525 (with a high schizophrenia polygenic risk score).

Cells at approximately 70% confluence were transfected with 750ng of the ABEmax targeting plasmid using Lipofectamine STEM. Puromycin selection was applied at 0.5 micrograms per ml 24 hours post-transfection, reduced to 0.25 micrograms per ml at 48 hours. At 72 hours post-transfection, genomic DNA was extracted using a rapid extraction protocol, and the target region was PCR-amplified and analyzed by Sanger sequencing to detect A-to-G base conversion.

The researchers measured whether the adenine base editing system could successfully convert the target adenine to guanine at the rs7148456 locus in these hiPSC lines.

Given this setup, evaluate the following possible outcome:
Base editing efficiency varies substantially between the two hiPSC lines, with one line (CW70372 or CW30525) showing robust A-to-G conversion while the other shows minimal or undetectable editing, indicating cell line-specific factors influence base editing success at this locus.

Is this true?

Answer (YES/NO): NO